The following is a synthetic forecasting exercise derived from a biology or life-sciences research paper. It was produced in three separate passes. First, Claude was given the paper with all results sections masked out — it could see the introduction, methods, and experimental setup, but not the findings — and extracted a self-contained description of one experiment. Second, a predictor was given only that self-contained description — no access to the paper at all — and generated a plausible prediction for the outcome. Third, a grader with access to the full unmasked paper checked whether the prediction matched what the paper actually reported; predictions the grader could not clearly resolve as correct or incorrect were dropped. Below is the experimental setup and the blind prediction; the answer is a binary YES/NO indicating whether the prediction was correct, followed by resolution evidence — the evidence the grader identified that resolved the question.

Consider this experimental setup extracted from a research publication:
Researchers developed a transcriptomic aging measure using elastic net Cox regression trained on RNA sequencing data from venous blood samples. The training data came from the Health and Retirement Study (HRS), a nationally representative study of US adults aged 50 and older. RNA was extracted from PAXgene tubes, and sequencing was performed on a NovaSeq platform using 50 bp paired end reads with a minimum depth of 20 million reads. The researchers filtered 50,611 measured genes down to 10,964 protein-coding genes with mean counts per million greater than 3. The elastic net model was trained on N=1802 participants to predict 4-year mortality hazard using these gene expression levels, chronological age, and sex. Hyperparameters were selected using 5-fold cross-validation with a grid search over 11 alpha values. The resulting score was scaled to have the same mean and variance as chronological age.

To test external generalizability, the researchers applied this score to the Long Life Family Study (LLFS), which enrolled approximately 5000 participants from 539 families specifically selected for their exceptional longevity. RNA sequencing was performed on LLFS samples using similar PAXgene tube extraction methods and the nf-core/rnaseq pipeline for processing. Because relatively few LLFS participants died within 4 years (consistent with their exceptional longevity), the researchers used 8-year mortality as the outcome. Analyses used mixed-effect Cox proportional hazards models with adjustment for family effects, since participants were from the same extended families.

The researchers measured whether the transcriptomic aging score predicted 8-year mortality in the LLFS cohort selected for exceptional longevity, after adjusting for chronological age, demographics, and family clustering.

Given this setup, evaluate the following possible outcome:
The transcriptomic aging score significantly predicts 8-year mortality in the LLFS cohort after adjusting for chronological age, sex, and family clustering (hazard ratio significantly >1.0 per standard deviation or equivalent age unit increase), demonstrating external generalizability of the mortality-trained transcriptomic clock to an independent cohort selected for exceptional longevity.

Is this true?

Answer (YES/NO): YES